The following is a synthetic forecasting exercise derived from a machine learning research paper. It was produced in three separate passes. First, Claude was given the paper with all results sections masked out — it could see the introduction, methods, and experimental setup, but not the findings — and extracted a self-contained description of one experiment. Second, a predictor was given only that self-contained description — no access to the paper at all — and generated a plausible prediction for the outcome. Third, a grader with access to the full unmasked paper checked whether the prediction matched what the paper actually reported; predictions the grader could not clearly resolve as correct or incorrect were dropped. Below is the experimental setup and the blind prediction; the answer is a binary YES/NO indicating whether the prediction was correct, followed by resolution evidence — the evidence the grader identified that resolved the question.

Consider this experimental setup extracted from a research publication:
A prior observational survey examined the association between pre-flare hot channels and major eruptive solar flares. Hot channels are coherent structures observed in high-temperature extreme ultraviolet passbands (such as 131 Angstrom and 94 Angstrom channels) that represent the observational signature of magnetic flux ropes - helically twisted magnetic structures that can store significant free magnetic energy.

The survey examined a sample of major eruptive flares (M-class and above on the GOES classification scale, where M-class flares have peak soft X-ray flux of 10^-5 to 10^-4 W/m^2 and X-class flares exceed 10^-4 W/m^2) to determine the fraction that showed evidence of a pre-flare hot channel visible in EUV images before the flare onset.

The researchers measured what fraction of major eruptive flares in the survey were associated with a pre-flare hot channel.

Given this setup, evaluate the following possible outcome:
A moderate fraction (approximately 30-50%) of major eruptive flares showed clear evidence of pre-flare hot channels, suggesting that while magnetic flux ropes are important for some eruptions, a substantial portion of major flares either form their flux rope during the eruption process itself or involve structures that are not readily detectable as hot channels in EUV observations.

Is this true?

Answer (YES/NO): YES